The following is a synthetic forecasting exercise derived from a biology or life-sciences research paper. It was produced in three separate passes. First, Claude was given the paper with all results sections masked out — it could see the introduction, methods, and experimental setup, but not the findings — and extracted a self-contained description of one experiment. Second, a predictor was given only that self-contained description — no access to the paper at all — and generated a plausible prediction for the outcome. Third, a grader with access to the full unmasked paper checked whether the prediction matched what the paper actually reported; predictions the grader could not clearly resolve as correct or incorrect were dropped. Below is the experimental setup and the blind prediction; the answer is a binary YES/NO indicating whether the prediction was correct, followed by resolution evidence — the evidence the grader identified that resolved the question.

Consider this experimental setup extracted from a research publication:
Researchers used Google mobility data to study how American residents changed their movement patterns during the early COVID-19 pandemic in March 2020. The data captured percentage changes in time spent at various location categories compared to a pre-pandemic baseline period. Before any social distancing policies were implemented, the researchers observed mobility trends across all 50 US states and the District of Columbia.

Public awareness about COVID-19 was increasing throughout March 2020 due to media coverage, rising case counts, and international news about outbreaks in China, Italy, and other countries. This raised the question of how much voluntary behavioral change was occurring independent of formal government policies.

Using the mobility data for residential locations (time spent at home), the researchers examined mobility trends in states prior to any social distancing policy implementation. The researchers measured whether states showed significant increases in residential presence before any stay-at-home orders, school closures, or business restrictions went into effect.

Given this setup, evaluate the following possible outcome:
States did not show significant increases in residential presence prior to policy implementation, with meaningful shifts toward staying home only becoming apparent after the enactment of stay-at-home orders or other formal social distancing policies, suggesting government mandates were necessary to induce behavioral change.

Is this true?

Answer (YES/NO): NO